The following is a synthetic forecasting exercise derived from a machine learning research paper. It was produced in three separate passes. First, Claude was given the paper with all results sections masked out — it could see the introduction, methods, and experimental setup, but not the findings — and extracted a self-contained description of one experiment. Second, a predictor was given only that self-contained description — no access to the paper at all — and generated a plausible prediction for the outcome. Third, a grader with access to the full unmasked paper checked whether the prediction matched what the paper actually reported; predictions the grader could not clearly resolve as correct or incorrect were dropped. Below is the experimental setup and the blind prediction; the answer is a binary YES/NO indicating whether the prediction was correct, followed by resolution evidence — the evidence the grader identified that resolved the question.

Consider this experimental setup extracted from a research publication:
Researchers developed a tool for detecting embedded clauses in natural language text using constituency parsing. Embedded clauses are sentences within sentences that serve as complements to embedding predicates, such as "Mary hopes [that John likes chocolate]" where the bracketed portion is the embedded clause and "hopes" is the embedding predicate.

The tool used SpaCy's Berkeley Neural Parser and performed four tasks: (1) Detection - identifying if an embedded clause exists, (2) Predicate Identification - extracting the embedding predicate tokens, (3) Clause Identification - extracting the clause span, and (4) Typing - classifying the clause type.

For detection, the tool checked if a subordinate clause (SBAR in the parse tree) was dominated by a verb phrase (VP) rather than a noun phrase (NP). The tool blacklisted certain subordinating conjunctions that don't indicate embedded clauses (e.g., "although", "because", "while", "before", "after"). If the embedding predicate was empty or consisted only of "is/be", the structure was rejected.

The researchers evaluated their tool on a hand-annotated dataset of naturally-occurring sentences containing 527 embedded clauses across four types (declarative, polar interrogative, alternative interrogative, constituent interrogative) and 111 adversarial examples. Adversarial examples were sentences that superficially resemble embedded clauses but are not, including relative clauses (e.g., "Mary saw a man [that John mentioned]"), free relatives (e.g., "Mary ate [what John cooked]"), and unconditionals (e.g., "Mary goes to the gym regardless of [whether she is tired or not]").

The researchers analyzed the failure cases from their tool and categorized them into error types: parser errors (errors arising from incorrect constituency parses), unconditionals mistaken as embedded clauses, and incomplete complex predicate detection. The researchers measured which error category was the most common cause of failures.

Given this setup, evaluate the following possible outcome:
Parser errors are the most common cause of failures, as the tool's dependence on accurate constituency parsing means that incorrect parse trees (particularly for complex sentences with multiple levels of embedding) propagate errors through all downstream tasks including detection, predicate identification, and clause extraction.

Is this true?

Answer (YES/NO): YES